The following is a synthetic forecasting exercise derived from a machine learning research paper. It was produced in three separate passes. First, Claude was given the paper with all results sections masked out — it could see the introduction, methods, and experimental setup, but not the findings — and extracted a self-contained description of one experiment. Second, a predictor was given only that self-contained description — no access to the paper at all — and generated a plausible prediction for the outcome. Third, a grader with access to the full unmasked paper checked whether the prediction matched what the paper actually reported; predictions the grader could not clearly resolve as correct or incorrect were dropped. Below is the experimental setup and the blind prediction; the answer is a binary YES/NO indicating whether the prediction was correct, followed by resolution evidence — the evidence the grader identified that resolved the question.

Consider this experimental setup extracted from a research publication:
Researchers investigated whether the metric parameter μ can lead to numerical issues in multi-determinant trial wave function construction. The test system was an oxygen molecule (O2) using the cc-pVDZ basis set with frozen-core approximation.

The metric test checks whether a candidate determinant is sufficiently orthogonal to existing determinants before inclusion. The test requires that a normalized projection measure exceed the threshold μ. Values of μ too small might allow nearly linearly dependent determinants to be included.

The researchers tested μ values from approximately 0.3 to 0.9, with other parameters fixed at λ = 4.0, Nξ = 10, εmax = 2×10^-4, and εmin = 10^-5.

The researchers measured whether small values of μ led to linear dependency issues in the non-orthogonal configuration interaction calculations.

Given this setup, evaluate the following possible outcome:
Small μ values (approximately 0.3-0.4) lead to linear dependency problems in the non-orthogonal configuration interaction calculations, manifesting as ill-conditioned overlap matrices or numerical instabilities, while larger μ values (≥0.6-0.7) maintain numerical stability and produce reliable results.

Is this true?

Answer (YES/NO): NO